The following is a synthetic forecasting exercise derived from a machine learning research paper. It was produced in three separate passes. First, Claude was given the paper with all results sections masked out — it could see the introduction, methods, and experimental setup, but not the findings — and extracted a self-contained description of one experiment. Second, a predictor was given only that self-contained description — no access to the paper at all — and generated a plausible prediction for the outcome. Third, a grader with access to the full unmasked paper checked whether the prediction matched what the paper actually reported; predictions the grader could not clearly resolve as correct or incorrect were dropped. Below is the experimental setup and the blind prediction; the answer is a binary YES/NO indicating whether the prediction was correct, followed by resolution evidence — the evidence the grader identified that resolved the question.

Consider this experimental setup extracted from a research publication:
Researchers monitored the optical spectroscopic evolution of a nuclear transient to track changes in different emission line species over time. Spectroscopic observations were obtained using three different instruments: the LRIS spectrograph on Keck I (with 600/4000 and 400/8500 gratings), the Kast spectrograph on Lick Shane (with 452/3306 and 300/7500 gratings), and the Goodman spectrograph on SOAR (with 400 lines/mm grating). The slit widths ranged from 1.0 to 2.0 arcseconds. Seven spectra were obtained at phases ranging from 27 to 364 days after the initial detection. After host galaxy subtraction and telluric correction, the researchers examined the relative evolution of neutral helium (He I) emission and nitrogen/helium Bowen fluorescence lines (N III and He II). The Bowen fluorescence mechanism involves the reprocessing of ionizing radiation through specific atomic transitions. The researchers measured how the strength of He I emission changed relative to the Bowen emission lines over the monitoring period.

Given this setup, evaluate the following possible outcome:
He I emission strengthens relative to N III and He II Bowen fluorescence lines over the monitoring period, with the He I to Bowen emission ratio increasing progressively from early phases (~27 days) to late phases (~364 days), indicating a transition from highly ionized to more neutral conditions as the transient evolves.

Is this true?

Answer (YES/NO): NO